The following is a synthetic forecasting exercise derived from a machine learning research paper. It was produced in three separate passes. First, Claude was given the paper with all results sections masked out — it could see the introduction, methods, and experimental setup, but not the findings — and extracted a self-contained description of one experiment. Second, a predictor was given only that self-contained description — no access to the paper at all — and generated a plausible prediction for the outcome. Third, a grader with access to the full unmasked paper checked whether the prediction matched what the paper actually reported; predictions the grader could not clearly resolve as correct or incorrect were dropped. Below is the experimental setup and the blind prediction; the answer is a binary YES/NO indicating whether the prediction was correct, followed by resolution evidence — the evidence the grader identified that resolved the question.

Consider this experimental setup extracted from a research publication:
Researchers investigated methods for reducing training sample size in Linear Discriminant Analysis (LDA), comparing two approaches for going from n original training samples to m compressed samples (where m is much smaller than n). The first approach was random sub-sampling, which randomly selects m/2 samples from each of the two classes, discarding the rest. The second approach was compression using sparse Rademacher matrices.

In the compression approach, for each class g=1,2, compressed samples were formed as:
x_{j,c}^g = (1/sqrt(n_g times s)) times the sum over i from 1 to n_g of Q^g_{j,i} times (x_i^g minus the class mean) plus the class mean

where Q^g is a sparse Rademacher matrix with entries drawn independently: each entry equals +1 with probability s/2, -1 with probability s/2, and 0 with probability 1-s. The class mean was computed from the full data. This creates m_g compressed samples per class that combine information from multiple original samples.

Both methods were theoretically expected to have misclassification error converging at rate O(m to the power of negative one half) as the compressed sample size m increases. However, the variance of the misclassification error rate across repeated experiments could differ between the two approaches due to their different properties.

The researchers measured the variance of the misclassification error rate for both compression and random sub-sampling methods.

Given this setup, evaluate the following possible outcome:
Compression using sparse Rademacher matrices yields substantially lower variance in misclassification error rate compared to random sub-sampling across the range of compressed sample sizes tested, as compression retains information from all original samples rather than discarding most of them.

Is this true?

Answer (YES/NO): NO